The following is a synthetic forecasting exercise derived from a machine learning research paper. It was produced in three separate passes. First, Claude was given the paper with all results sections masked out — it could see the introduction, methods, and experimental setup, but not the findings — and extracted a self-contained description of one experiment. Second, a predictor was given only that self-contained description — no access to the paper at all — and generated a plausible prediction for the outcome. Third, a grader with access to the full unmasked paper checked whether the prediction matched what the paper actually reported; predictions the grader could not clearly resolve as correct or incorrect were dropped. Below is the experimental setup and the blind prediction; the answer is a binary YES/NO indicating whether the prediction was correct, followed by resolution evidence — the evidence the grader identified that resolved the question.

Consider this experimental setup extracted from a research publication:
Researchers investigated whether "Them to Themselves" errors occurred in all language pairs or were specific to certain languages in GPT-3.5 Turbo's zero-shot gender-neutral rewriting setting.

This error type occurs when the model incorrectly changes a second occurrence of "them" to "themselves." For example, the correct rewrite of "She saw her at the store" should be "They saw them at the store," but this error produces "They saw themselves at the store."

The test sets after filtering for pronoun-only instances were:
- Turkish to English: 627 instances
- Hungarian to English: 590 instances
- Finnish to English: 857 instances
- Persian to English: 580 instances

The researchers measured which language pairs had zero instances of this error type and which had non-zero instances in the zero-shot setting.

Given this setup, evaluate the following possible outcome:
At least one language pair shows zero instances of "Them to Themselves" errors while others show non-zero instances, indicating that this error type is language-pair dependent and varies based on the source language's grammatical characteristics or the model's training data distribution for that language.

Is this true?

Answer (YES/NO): YES